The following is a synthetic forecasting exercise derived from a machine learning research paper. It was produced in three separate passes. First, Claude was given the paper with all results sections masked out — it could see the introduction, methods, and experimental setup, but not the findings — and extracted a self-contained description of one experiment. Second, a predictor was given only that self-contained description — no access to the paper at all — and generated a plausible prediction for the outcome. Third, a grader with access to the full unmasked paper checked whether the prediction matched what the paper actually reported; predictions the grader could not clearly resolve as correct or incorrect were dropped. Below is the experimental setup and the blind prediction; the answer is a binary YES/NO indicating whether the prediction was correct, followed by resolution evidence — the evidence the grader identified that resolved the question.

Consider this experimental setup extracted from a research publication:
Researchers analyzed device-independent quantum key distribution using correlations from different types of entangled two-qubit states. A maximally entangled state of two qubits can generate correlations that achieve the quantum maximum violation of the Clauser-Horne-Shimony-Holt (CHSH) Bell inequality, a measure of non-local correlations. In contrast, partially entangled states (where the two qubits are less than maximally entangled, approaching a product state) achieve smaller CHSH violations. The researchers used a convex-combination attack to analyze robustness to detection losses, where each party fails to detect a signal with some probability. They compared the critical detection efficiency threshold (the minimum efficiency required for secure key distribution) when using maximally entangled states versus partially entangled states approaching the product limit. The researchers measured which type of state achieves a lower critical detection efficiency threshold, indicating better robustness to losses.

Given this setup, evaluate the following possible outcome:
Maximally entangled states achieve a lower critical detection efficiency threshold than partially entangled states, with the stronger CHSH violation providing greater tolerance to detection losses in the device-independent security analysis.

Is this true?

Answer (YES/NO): NO